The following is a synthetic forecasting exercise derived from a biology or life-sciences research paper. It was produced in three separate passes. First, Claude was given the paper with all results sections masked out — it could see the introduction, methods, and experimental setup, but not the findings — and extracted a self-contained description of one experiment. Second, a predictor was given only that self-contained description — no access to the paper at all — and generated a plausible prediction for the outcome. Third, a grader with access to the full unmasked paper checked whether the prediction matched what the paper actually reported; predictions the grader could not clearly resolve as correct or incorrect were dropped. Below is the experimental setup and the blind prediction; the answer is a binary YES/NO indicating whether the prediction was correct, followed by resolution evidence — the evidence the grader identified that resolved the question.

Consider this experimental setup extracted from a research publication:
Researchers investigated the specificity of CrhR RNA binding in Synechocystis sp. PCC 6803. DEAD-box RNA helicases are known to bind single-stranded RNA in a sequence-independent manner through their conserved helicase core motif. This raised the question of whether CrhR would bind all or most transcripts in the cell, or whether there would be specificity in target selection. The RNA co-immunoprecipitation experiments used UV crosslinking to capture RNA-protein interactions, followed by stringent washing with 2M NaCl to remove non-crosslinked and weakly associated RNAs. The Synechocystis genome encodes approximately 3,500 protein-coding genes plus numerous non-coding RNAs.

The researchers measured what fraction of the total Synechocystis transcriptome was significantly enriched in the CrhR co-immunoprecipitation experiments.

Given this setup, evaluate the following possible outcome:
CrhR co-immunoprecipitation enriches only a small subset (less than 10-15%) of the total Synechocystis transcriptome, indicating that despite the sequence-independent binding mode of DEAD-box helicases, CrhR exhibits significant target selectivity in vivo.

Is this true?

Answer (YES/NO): YES